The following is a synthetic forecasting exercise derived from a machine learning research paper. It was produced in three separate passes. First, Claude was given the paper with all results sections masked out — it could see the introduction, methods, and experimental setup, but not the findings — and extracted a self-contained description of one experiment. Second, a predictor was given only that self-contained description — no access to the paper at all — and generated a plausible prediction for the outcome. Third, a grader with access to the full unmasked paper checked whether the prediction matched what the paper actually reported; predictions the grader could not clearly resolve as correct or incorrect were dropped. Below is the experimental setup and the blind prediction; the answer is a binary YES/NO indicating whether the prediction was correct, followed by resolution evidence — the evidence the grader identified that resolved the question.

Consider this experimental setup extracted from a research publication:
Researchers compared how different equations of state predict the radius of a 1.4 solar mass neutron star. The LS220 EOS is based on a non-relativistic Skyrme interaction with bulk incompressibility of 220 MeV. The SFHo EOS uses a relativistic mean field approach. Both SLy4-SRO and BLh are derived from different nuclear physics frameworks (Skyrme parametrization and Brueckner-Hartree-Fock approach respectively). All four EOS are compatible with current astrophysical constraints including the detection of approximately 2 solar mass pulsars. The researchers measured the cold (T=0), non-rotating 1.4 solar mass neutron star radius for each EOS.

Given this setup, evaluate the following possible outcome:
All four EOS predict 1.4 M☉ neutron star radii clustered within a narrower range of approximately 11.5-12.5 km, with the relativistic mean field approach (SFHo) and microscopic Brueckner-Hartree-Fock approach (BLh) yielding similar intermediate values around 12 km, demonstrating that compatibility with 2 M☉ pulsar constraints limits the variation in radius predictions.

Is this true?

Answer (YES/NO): NO